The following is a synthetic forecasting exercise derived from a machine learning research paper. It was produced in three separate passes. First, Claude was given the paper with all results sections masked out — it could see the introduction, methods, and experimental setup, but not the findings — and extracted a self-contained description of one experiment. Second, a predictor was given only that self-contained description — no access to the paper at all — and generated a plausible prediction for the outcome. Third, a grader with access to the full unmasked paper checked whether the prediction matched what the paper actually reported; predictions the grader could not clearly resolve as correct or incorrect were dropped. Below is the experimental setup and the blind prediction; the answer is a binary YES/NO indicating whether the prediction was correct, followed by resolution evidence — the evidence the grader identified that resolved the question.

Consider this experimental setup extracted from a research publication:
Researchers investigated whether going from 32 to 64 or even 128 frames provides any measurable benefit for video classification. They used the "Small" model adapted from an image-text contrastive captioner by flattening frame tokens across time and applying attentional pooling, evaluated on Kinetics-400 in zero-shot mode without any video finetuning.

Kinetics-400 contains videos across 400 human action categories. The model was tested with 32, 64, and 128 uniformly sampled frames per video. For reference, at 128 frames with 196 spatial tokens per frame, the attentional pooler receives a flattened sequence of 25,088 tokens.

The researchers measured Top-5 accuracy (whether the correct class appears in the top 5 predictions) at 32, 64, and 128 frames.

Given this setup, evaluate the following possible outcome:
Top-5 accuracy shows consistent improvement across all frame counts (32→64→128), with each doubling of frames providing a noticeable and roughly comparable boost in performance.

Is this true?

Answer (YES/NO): NO